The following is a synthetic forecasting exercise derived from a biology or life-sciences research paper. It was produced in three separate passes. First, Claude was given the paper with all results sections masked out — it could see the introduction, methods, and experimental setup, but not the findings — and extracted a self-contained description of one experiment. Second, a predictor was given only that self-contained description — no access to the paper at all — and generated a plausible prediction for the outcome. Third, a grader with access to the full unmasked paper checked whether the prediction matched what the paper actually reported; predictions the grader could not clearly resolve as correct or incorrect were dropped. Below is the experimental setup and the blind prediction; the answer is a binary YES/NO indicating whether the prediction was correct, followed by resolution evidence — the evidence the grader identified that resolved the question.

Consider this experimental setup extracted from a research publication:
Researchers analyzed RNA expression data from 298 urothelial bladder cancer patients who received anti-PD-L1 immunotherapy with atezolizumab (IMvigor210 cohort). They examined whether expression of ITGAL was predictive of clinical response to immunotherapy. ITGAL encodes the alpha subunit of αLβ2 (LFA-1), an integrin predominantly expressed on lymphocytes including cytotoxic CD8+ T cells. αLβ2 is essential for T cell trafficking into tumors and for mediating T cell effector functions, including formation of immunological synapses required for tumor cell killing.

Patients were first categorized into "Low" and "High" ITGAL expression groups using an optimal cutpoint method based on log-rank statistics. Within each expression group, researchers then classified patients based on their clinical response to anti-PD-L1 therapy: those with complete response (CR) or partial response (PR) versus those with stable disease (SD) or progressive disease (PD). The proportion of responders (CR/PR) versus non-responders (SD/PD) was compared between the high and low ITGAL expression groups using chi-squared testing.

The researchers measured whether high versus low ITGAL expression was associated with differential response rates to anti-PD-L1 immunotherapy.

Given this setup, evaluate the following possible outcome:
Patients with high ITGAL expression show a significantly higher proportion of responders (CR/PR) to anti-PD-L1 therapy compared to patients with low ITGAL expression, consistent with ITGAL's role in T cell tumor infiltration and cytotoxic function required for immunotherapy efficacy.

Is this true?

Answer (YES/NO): NO